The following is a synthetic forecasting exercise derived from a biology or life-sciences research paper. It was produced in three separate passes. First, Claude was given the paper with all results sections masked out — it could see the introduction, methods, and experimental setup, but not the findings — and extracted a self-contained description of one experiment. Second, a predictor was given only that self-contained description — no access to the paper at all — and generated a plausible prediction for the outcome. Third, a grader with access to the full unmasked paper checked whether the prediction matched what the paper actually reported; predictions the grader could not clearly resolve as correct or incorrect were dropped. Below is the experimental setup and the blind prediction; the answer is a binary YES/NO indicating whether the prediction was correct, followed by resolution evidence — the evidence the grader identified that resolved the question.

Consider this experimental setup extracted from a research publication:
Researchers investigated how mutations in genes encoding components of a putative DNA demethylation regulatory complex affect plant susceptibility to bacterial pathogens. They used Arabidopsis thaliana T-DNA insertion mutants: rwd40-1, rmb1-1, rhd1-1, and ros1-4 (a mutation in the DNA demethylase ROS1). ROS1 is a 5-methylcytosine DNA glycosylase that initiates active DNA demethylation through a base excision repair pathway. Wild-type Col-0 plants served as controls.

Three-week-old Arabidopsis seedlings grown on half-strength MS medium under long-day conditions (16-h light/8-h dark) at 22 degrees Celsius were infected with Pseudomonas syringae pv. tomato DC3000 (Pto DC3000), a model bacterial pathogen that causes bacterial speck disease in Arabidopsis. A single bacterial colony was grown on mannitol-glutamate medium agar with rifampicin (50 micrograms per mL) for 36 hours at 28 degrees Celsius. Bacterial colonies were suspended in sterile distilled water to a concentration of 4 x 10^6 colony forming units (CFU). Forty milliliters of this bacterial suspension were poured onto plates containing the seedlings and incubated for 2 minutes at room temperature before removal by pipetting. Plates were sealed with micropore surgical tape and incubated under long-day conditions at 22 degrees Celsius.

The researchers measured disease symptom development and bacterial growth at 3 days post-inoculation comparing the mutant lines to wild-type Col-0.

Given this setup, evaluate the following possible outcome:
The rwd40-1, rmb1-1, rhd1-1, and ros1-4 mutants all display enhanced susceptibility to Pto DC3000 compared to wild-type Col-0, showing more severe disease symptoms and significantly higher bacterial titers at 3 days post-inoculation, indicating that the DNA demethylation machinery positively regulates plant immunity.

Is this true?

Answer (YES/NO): YES